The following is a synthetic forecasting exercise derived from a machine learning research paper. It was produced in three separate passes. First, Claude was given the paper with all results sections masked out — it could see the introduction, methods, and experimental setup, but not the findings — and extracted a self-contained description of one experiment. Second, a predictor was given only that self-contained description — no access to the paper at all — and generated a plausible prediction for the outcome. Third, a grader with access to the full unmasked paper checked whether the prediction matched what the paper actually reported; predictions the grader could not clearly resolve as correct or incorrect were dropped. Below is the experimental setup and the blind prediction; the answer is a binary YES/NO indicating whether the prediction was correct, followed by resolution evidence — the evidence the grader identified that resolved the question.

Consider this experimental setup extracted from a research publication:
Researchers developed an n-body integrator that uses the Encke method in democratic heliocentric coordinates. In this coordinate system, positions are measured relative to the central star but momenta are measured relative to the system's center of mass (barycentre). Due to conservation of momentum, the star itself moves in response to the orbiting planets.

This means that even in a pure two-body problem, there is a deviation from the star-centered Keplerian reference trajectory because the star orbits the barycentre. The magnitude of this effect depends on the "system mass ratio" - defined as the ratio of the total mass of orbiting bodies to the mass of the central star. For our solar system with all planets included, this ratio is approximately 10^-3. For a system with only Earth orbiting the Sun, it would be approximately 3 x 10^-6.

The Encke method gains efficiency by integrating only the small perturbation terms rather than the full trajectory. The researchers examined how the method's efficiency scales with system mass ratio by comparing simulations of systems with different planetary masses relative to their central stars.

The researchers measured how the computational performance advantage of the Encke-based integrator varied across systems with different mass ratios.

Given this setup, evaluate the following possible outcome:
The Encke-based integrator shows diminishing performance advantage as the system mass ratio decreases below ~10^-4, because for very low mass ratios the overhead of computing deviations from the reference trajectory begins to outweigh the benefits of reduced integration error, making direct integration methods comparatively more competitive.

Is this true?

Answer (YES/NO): NO